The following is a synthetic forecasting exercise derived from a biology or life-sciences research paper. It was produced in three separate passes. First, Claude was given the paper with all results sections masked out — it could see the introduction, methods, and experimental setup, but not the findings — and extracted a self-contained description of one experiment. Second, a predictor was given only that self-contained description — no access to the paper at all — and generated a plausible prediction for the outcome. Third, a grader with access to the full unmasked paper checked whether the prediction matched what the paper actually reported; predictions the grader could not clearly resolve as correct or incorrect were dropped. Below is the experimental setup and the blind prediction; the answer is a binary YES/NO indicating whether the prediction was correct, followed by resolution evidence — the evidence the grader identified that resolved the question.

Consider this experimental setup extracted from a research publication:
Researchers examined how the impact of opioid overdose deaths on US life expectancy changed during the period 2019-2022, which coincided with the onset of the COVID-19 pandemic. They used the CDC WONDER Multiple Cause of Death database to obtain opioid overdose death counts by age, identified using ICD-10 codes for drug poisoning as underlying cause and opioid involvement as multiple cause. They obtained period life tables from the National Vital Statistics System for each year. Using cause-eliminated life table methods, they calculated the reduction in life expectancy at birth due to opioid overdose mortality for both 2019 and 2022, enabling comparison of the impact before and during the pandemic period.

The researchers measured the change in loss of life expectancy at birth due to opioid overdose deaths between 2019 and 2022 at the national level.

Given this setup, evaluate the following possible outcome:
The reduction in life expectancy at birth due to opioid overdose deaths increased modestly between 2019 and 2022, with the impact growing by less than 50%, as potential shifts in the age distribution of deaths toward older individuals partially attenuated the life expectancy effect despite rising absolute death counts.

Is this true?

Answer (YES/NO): YES